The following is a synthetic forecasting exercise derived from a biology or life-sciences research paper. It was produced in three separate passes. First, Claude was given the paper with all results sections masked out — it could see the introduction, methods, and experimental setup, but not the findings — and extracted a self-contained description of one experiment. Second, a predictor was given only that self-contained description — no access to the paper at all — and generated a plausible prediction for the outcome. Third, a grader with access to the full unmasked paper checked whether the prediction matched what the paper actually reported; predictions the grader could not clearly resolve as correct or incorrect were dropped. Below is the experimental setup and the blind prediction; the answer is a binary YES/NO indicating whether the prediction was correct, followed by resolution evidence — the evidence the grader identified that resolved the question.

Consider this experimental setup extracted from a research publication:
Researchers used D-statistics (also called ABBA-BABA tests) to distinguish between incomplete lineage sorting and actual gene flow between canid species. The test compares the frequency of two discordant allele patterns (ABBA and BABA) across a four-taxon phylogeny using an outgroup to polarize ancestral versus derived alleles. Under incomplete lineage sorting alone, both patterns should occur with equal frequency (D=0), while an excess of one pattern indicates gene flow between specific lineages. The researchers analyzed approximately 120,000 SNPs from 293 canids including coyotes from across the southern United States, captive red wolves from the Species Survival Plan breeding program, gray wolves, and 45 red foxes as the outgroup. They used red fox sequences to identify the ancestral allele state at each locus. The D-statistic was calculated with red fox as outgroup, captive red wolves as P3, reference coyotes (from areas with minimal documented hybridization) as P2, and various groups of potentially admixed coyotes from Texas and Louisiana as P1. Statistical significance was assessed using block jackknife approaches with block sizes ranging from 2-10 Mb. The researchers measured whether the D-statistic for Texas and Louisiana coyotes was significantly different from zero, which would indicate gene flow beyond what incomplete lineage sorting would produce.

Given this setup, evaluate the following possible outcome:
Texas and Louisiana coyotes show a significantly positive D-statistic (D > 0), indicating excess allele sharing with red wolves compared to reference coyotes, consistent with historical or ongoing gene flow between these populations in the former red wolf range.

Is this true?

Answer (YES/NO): YES